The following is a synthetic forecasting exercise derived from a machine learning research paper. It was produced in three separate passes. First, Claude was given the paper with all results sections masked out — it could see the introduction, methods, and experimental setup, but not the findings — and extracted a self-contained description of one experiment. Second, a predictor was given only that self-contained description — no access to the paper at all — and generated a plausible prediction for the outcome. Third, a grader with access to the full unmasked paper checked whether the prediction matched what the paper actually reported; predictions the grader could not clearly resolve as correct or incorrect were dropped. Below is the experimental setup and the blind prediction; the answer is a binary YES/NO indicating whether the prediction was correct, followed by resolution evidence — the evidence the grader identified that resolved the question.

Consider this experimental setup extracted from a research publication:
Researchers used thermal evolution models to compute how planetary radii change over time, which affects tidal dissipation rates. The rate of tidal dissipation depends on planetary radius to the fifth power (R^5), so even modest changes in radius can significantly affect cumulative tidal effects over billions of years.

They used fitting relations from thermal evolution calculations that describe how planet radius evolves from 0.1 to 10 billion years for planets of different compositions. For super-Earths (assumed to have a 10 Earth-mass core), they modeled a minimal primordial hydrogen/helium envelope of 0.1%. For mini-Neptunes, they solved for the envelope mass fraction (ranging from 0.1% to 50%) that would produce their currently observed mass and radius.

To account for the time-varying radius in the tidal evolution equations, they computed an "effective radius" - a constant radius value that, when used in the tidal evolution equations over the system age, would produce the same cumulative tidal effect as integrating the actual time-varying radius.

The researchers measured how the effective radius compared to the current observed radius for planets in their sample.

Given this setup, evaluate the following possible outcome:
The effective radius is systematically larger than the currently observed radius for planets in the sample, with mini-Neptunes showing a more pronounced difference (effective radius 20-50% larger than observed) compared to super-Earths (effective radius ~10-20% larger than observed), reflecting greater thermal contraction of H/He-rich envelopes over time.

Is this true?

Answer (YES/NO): NO